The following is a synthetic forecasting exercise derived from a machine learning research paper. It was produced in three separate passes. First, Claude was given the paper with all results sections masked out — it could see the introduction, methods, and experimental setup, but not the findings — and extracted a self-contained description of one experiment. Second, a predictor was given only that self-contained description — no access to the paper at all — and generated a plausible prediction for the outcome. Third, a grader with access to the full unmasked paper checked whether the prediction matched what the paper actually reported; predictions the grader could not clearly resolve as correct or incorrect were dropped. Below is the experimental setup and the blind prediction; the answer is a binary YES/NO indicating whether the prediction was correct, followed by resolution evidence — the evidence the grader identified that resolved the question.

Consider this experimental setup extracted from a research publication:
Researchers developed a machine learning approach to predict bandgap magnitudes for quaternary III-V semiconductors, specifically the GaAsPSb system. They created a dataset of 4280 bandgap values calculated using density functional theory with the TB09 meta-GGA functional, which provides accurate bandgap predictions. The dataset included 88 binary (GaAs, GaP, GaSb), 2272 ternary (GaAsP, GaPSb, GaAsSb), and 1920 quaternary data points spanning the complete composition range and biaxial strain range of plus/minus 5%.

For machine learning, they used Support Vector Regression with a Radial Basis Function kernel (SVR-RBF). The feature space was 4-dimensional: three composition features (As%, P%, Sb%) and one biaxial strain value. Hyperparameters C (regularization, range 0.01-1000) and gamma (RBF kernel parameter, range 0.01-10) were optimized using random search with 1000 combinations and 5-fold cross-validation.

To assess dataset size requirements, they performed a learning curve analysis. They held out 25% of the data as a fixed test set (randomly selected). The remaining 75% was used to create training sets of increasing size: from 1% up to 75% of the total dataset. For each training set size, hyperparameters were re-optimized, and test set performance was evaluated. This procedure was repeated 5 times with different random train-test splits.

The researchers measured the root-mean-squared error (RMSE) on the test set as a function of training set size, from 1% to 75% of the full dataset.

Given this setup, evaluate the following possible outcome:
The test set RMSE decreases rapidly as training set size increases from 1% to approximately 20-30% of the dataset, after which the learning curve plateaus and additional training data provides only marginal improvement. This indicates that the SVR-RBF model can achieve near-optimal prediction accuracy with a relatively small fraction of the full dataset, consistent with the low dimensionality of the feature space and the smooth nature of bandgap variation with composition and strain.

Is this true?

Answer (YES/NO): YES